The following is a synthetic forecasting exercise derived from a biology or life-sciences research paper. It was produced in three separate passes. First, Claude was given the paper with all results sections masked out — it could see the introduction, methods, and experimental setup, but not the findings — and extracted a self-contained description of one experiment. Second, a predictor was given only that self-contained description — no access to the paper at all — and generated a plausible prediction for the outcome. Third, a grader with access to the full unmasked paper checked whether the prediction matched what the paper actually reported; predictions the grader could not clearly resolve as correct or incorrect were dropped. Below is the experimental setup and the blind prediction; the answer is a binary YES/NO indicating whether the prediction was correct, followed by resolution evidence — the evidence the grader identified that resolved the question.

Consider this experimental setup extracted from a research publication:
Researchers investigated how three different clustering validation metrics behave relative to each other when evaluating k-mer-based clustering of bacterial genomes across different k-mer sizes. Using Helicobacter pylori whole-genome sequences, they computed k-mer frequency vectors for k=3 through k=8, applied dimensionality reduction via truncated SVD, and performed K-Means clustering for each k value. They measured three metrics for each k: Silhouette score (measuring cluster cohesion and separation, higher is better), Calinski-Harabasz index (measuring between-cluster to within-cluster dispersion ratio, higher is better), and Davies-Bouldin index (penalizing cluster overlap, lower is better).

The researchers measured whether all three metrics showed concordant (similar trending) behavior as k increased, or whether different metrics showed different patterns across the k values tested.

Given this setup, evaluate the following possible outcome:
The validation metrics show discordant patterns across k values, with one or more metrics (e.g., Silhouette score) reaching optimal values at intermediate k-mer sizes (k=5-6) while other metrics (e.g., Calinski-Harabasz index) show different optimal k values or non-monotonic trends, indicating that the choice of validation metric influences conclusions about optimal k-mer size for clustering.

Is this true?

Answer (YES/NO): NO